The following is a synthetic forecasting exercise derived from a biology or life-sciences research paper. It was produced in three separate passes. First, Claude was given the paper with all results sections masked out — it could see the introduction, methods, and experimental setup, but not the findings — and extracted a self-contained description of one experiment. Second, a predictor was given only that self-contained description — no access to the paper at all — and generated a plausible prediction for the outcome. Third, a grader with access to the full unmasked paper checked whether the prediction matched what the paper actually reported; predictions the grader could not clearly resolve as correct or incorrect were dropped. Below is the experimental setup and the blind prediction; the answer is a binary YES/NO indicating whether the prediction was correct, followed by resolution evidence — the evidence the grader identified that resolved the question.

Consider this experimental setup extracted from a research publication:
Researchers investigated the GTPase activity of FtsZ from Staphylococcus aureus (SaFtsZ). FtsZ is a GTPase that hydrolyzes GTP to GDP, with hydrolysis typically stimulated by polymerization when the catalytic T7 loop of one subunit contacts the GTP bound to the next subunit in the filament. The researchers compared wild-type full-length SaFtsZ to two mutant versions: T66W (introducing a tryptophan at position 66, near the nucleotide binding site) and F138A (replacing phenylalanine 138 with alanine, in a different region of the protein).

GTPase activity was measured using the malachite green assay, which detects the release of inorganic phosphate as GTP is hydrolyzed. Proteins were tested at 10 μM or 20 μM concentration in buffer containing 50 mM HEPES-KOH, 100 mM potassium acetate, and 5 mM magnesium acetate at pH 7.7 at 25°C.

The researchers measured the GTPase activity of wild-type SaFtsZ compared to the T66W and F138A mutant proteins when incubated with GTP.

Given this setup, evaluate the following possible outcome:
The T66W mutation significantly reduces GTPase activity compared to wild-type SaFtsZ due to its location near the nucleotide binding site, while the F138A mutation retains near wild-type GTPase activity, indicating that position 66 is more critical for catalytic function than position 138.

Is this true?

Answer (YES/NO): NO